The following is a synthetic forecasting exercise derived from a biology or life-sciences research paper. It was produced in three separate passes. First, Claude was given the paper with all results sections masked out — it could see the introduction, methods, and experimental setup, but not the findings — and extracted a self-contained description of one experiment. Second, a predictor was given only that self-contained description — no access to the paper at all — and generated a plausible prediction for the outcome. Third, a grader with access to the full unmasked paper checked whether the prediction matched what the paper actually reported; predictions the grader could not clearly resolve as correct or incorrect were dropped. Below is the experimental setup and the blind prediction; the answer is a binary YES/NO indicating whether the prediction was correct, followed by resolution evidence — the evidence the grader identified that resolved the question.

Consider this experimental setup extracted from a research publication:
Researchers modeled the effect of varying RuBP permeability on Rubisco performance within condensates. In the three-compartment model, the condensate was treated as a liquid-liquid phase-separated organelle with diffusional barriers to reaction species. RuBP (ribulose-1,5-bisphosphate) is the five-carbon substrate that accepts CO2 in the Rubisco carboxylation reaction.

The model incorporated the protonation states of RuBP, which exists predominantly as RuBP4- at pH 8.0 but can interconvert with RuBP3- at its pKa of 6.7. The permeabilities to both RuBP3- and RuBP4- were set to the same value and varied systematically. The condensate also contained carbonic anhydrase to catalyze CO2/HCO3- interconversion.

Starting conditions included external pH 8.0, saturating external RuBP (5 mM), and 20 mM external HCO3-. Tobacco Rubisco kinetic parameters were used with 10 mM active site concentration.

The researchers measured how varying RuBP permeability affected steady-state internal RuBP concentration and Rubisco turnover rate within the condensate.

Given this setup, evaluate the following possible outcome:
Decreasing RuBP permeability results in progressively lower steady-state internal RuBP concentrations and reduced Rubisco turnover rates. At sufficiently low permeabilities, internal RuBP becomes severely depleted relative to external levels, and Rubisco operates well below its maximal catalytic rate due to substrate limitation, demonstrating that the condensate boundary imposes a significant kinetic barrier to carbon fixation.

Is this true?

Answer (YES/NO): YES